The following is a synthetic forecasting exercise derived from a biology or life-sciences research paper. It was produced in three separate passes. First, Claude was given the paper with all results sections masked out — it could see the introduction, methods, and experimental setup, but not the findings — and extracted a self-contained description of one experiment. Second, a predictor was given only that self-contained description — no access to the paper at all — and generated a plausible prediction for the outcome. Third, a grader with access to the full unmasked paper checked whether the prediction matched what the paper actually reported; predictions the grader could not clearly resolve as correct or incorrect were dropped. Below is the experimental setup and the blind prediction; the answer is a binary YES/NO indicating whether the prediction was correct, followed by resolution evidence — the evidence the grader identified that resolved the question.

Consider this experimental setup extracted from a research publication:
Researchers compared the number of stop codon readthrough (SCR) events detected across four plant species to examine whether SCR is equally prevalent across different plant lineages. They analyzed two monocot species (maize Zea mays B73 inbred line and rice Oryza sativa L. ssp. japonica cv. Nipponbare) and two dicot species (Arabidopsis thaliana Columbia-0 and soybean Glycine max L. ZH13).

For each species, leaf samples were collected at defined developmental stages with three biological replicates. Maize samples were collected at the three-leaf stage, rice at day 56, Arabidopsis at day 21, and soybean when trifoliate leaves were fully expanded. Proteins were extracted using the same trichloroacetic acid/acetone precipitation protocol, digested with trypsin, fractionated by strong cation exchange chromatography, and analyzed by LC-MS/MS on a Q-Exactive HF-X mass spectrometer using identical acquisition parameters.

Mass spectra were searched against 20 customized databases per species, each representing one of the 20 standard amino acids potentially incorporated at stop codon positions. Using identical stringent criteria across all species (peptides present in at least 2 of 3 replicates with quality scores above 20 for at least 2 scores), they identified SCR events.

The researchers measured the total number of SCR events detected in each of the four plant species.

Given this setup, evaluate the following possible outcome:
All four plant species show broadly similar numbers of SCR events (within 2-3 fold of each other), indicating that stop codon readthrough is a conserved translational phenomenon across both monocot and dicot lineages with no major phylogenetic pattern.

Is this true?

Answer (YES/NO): YES